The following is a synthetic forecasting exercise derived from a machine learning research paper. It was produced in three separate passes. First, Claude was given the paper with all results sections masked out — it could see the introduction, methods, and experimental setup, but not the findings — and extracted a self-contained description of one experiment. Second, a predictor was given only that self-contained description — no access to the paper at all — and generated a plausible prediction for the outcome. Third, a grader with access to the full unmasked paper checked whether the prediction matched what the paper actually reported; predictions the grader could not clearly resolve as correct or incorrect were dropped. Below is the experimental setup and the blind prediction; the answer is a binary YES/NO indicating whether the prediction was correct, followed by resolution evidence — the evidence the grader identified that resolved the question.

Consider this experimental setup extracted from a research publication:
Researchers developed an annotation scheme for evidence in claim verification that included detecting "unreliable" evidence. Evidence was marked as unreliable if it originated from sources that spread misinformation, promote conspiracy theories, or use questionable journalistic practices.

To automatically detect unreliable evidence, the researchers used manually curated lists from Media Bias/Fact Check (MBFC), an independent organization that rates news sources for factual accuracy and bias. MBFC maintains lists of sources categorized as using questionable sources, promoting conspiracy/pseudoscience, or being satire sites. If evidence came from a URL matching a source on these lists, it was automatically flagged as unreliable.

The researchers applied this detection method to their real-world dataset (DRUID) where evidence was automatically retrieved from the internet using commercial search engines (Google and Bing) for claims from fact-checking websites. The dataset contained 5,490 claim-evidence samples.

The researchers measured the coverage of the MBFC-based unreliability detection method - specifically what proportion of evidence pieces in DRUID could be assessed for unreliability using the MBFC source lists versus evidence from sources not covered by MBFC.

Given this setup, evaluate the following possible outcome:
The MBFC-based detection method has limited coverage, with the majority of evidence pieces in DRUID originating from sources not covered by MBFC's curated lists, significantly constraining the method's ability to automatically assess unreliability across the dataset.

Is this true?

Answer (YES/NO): NO